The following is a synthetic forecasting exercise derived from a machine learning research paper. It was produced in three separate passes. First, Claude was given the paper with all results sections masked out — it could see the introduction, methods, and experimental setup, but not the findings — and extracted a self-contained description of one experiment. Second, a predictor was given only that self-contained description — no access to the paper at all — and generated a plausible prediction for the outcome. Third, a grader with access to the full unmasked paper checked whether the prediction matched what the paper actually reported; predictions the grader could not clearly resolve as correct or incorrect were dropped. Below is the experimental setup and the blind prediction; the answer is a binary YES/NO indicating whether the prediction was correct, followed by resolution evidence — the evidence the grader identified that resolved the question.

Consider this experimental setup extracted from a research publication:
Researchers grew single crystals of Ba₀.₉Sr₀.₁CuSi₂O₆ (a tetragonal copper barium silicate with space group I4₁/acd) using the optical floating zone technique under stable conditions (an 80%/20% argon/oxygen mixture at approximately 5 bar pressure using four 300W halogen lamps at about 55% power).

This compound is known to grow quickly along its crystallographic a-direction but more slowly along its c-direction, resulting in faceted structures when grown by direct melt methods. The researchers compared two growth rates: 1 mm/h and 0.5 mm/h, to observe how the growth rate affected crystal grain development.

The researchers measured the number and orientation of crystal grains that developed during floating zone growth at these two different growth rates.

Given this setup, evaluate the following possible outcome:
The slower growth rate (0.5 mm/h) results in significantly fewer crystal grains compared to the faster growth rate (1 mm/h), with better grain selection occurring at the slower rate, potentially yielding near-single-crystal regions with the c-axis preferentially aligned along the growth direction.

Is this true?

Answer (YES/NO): NO